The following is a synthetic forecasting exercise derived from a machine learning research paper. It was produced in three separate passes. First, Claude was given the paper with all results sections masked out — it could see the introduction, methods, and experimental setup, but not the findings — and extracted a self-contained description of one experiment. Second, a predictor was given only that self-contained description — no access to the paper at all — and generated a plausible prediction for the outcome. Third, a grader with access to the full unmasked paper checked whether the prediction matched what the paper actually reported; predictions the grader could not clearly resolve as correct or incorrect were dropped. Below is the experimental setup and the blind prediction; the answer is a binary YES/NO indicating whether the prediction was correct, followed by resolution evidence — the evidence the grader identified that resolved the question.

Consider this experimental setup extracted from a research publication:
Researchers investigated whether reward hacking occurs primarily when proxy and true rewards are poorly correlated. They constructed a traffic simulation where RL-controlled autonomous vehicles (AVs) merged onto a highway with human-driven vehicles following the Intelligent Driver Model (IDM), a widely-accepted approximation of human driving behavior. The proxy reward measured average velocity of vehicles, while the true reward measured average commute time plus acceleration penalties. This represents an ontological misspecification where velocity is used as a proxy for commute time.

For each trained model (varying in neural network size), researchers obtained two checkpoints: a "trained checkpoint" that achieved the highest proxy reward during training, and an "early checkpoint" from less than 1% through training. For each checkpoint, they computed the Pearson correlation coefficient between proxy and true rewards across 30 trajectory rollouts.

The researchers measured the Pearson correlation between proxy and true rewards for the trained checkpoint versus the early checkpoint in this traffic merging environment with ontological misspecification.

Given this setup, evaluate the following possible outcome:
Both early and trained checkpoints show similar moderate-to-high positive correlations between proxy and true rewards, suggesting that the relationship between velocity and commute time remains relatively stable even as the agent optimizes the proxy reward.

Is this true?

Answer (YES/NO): NO